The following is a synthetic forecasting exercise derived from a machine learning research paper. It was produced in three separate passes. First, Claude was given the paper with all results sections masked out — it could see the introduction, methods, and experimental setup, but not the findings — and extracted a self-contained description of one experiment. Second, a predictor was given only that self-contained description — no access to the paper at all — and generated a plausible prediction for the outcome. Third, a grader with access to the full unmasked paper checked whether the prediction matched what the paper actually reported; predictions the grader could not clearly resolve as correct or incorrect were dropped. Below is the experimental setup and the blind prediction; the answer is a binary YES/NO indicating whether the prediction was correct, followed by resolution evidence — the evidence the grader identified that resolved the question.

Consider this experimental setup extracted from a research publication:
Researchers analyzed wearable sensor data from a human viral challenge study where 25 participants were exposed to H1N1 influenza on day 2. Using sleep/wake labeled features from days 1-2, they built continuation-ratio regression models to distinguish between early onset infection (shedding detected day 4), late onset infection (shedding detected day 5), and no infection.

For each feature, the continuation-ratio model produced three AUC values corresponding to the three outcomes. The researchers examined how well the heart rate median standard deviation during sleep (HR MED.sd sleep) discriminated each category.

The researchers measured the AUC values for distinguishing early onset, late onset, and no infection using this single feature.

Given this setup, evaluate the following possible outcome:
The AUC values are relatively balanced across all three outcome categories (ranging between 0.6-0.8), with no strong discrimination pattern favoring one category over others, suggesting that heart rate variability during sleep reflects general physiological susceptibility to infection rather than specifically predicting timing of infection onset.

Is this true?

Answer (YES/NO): NO